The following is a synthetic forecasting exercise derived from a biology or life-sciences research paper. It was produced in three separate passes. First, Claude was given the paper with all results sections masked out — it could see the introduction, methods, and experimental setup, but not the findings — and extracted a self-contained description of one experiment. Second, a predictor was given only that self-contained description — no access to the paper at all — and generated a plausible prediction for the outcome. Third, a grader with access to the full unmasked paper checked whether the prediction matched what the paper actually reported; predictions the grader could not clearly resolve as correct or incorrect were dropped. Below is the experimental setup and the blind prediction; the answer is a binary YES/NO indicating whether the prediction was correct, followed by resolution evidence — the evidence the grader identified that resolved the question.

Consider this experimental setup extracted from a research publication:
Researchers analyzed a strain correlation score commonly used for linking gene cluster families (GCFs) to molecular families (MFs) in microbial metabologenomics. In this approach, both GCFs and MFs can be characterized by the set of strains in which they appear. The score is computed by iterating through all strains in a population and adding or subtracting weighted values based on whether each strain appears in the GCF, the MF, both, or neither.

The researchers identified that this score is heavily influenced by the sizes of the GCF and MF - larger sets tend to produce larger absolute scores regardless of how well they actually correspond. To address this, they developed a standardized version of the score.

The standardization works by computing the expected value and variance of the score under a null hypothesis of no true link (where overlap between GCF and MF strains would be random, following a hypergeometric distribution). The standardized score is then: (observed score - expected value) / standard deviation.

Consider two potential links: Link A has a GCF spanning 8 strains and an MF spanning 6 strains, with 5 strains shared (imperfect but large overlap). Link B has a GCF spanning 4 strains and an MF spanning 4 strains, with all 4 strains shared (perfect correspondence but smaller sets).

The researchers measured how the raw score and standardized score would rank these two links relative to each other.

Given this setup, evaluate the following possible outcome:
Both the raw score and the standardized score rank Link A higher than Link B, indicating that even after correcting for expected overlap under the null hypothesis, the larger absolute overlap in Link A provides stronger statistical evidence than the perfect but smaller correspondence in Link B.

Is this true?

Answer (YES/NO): NO